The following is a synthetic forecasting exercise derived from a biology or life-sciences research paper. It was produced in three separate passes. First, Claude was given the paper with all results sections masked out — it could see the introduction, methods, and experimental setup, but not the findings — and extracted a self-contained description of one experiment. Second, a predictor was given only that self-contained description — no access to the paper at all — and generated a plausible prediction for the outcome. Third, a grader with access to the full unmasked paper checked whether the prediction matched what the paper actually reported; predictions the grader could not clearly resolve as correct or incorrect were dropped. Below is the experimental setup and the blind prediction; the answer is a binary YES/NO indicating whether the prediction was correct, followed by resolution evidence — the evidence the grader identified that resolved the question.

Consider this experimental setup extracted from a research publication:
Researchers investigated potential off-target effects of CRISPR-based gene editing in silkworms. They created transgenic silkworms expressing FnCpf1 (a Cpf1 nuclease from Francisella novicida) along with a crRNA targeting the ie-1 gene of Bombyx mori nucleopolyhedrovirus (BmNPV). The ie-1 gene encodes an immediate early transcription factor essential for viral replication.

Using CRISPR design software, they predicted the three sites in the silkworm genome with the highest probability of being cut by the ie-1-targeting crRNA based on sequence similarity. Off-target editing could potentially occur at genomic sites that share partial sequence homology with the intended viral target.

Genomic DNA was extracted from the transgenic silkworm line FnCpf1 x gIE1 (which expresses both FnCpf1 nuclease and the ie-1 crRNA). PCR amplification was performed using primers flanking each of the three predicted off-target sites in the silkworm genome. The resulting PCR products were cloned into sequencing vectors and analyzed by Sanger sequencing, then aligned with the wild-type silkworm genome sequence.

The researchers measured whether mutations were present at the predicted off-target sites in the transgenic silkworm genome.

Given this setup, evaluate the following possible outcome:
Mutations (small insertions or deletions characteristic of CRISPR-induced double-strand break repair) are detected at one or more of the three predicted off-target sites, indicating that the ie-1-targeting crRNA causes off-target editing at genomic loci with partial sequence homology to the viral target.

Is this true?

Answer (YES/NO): NO